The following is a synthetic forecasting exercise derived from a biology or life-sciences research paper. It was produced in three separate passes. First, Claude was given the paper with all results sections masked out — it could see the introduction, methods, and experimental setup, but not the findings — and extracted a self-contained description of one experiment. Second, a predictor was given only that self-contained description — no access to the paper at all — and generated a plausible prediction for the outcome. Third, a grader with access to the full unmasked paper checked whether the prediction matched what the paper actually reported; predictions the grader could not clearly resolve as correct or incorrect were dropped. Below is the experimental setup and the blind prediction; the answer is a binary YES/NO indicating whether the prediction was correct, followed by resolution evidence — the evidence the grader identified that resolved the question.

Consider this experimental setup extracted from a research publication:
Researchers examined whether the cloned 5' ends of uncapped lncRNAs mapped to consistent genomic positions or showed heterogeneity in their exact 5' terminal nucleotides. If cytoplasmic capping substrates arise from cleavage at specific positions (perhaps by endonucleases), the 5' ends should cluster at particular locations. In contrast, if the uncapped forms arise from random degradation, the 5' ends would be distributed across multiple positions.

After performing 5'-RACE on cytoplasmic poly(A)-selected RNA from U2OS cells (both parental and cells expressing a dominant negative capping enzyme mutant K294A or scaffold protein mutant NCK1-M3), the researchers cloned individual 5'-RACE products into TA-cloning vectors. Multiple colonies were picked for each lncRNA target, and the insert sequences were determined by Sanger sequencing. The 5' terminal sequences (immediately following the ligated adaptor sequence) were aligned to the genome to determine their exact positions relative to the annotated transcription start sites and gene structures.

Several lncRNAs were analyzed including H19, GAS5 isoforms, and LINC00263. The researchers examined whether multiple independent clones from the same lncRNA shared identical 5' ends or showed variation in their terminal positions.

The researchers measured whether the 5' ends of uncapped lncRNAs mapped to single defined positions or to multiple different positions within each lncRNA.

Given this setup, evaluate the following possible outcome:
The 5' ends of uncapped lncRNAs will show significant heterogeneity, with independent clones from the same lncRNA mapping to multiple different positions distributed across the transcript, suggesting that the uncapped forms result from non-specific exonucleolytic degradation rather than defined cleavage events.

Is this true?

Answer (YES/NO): NO